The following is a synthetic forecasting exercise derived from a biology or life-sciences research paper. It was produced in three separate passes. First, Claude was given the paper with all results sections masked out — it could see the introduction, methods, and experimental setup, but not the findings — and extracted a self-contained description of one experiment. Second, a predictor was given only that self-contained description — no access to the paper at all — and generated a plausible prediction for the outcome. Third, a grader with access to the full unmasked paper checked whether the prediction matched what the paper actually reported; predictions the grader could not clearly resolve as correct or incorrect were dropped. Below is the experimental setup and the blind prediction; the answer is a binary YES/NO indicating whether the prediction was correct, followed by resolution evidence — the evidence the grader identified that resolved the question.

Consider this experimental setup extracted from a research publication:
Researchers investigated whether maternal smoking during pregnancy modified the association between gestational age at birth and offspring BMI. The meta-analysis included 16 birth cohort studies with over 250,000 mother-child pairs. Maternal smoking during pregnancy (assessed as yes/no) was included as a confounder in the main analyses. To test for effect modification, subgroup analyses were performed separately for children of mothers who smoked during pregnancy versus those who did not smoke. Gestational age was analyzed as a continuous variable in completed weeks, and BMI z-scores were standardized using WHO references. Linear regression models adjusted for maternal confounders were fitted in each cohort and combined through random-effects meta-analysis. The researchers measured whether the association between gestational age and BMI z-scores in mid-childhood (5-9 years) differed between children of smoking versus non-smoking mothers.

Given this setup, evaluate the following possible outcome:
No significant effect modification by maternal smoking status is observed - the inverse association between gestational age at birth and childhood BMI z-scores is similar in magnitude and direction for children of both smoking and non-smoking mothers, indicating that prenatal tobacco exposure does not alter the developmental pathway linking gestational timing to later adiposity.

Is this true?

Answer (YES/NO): NO